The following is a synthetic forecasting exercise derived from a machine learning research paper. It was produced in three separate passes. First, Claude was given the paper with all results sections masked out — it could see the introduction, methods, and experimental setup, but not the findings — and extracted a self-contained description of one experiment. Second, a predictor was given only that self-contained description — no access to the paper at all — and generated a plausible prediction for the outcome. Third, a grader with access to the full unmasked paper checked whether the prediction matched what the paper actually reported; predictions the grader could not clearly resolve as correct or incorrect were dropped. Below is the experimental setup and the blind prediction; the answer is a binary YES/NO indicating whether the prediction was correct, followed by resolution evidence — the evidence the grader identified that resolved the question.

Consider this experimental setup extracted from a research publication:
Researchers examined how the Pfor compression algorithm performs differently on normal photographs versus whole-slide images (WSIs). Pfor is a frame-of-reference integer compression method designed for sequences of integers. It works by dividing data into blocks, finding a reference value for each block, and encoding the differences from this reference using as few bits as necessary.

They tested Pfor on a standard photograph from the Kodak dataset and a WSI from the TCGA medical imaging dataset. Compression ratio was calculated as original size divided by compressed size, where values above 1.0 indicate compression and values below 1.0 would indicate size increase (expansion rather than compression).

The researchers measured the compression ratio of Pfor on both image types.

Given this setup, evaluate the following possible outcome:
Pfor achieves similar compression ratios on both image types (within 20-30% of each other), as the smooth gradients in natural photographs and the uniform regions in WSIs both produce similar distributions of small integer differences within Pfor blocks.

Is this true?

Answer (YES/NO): NO